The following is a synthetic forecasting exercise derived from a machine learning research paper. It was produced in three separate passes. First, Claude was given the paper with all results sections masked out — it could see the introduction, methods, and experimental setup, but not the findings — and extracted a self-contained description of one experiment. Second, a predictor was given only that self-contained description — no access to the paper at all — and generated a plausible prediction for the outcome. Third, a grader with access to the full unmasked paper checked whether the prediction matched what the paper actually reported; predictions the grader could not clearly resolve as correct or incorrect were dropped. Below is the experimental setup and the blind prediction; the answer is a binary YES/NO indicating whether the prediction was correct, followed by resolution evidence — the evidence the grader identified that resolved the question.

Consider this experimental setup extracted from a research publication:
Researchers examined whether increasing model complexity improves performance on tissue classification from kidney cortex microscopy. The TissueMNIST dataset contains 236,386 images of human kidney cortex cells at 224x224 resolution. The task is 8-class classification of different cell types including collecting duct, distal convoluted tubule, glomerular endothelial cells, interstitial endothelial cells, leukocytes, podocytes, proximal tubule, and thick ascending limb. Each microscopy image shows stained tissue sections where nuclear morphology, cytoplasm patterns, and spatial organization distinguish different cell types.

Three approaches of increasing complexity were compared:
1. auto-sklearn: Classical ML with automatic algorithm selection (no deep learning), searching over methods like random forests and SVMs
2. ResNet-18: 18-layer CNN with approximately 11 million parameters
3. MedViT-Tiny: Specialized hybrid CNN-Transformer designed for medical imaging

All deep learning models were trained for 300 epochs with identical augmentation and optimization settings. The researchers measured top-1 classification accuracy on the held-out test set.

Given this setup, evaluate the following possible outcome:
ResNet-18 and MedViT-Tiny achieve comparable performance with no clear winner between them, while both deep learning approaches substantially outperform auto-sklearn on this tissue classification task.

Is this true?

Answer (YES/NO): NO